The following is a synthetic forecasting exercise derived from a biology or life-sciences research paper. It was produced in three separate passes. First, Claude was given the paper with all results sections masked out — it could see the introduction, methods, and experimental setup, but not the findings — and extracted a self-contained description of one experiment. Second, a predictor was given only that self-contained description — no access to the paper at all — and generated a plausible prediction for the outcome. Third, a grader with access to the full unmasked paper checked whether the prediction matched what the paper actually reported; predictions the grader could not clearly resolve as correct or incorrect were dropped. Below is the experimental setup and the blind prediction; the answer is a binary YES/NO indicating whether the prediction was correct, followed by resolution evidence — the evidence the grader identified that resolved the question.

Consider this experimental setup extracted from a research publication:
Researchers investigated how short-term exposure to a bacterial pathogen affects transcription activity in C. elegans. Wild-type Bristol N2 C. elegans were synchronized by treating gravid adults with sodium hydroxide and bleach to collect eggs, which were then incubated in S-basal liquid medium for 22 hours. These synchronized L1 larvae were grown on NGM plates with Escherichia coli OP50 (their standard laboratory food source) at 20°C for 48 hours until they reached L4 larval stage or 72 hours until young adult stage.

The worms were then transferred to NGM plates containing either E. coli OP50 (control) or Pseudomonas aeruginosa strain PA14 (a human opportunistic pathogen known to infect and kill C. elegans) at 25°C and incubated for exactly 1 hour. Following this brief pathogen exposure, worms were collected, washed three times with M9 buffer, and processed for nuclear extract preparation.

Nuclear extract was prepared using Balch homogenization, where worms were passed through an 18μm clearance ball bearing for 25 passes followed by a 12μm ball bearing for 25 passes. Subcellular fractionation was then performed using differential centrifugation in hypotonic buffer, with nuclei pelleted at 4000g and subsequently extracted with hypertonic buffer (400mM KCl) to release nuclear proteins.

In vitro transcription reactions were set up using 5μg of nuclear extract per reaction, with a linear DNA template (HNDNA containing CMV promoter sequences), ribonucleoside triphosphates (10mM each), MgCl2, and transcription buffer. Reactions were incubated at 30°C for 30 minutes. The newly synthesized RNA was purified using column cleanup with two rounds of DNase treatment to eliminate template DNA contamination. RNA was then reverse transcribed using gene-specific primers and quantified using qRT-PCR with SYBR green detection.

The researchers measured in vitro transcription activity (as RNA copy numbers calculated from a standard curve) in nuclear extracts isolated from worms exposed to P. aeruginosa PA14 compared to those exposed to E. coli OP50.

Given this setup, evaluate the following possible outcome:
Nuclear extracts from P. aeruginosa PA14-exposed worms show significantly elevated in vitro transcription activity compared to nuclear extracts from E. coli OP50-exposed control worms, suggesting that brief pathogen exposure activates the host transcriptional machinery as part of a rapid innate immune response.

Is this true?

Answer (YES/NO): YES